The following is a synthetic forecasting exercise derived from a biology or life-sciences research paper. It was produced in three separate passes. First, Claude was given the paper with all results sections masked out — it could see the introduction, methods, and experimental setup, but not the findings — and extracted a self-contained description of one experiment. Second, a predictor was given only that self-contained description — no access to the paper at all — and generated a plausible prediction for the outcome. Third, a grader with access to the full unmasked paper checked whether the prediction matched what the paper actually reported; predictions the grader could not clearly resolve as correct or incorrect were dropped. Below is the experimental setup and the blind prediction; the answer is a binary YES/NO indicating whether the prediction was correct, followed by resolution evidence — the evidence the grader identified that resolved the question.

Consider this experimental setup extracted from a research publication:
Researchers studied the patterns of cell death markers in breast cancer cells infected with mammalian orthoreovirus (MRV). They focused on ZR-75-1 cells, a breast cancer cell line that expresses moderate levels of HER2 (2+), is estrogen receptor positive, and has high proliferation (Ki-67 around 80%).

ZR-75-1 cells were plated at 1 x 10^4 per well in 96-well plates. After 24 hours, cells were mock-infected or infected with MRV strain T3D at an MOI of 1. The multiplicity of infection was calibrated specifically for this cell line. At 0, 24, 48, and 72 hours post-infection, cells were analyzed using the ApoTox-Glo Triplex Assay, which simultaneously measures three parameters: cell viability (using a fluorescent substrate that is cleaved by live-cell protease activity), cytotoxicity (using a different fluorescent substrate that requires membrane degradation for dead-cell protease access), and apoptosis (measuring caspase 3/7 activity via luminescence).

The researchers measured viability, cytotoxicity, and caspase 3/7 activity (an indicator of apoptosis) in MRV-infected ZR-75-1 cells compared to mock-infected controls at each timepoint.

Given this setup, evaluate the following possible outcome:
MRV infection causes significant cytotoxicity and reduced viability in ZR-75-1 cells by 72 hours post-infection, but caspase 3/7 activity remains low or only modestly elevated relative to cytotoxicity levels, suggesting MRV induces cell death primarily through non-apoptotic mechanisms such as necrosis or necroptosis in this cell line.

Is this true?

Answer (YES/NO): NO